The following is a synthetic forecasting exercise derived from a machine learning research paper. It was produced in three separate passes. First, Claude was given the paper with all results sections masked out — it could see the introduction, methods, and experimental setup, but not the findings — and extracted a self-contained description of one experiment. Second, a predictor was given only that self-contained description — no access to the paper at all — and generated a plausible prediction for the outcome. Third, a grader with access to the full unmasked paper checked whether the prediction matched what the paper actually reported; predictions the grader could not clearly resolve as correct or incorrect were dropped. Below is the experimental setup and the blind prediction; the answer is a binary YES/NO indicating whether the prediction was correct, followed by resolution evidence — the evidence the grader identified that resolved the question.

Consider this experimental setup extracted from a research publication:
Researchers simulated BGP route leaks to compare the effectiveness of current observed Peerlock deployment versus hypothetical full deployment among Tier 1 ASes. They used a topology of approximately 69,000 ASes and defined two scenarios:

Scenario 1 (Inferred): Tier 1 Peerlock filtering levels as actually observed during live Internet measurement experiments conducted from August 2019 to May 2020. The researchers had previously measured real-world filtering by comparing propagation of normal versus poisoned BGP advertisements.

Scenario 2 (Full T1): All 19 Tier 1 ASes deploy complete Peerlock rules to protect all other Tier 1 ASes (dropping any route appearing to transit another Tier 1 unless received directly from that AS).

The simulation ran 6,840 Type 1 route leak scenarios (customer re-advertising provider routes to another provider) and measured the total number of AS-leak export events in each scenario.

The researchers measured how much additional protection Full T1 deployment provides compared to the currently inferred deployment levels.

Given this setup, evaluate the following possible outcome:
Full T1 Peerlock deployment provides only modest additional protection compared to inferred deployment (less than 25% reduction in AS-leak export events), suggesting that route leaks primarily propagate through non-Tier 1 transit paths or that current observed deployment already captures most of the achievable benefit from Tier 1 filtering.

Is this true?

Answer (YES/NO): YES